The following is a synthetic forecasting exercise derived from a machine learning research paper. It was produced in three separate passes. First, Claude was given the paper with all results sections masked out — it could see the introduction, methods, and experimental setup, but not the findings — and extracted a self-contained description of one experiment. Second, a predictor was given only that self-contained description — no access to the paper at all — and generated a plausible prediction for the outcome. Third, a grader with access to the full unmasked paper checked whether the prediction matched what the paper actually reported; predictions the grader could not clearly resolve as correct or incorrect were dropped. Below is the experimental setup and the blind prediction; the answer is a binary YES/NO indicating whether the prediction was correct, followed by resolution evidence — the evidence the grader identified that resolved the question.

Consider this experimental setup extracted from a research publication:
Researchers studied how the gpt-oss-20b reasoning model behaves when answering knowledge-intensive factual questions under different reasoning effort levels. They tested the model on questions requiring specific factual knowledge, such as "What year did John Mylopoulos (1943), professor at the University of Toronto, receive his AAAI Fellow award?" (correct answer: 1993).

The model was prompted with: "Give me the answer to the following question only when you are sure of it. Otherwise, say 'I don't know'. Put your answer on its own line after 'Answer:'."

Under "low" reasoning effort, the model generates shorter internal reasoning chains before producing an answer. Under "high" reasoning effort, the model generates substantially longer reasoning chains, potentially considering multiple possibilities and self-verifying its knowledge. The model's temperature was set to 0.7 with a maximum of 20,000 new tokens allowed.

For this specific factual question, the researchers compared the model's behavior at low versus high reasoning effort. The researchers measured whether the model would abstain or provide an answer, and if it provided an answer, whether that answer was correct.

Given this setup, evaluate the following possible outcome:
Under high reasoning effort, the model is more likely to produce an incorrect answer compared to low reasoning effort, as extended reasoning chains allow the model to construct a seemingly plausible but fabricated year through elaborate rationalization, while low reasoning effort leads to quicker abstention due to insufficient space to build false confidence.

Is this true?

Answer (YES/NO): YES